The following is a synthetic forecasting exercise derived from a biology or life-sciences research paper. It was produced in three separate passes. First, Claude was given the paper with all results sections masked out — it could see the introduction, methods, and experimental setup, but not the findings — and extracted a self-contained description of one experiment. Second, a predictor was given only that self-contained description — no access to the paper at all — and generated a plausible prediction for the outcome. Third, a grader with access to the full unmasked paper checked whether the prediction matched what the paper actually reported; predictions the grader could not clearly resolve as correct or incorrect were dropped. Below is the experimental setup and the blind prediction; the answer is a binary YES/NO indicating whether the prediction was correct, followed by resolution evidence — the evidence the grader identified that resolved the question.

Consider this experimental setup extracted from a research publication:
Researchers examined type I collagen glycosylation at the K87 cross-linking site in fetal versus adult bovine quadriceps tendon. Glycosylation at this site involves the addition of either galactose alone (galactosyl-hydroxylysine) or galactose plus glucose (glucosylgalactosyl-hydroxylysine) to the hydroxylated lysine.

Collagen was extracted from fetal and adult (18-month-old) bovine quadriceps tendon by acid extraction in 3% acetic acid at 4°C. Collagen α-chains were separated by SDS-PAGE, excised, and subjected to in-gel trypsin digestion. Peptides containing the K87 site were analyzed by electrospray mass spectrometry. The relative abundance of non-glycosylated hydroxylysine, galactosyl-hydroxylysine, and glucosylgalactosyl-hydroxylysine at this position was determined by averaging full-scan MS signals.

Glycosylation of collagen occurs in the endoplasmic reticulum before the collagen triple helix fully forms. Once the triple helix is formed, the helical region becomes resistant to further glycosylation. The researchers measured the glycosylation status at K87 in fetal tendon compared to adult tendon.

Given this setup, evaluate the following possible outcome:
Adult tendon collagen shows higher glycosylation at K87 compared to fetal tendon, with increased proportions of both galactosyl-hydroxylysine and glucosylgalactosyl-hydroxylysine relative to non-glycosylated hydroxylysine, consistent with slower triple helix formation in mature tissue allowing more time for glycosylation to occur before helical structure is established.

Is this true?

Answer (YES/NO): NO